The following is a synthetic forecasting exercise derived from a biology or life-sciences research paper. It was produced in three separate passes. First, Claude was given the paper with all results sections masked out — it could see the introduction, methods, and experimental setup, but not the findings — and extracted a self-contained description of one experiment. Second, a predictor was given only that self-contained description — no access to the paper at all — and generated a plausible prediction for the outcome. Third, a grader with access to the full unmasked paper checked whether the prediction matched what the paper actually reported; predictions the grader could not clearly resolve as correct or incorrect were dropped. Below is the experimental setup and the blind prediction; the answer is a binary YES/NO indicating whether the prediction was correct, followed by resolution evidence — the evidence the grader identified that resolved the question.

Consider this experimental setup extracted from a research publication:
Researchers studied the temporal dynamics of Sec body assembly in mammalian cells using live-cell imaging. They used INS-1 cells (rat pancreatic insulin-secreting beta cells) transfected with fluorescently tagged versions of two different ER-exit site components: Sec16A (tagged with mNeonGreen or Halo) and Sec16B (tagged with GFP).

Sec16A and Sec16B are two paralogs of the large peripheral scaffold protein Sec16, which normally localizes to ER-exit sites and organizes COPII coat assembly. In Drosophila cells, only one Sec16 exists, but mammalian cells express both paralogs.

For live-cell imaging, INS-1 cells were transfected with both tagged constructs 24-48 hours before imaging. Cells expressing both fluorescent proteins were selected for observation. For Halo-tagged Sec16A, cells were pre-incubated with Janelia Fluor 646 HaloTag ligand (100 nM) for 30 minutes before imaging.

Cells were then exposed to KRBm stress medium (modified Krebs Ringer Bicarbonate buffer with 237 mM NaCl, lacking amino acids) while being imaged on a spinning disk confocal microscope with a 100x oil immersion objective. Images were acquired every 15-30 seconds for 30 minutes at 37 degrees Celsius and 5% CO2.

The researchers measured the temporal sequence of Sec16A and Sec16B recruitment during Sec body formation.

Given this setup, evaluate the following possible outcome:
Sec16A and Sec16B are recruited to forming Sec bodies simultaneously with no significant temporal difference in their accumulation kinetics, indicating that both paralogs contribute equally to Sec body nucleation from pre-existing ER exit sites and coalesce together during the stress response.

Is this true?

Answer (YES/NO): NO